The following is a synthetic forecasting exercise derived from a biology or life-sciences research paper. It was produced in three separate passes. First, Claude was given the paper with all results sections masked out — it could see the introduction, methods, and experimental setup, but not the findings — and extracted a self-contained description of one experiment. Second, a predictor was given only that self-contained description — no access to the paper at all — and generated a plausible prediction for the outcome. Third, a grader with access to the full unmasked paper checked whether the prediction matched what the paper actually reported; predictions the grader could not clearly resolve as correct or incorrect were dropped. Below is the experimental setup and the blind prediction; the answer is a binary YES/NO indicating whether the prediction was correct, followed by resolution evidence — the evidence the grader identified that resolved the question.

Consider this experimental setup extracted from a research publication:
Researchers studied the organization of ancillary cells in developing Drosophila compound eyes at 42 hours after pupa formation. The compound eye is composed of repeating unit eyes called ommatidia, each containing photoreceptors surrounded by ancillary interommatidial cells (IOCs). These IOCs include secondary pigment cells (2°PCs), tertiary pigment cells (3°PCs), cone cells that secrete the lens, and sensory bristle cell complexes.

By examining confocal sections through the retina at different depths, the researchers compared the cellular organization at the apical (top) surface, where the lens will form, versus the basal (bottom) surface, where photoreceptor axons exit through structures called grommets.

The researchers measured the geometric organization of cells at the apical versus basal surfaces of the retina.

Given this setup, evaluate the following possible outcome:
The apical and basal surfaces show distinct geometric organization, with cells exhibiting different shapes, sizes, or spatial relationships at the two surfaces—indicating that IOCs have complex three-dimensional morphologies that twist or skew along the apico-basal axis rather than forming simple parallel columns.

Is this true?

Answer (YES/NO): YES